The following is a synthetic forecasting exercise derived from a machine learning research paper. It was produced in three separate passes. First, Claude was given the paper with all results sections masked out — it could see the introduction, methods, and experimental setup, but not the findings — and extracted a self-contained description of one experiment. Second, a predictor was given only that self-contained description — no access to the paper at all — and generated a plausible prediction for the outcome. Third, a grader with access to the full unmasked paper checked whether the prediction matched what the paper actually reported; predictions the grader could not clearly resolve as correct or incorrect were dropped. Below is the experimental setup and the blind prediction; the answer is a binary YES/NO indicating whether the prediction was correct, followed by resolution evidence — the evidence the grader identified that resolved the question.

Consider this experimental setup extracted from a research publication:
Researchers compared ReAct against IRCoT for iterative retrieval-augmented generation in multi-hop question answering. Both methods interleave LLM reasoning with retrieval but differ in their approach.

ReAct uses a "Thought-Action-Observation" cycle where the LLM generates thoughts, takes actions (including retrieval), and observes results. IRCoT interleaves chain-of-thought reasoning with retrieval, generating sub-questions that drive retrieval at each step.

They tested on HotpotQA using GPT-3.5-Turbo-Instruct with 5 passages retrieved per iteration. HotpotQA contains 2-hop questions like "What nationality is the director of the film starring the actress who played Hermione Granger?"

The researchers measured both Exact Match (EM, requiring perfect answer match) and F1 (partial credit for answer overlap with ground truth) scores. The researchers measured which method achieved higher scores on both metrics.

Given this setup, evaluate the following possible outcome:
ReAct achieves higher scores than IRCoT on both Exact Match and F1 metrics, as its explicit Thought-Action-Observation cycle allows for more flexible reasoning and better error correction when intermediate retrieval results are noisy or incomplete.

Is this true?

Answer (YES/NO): NO